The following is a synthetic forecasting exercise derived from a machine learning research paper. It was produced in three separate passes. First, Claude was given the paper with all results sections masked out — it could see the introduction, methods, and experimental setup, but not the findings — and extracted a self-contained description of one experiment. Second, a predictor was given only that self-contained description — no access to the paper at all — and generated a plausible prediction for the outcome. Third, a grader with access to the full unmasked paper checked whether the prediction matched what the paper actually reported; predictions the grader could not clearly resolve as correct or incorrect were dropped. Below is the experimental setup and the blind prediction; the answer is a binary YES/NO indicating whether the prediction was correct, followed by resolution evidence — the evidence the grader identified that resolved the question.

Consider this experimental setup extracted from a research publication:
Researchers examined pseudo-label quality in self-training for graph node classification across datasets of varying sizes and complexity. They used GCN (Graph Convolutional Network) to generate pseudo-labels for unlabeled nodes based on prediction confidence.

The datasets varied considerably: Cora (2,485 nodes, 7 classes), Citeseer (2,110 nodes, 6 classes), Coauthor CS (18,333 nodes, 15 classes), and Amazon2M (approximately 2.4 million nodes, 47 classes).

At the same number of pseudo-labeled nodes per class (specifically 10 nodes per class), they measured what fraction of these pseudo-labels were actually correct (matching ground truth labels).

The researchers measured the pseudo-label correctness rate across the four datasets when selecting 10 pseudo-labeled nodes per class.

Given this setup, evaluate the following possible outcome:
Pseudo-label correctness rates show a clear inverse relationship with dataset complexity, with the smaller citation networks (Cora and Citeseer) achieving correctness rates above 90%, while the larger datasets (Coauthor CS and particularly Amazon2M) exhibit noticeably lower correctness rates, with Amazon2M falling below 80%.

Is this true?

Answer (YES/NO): NO